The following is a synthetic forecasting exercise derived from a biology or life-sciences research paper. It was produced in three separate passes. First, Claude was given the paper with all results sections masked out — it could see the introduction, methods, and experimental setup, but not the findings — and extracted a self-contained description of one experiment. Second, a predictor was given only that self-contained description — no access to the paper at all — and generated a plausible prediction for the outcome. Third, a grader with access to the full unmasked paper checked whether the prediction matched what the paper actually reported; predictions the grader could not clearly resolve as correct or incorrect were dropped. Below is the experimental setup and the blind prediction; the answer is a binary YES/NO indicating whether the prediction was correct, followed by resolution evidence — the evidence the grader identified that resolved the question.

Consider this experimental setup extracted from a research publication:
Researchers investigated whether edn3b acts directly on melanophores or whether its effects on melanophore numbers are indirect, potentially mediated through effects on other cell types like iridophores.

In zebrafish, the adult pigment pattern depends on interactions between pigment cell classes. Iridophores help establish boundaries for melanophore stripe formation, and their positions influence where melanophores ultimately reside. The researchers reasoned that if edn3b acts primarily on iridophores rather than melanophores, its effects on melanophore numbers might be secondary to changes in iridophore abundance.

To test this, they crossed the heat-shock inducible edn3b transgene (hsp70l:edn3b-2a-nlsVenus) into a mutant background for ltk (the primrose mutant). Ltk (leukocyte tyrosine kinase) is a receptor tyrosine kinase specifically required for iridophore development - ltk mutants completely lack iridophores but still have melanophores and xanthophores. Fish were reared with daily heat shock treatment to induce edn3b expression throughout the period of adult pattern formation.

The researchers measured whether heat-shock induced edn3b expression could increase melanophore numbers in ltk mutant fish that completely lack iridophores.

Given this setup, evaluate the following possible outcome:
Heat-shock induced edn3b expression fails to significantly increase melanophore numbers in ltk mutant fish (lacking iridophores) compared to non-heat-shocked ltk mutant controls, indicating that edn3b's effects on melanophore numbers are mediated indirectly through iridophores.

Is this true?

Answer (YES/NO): YES